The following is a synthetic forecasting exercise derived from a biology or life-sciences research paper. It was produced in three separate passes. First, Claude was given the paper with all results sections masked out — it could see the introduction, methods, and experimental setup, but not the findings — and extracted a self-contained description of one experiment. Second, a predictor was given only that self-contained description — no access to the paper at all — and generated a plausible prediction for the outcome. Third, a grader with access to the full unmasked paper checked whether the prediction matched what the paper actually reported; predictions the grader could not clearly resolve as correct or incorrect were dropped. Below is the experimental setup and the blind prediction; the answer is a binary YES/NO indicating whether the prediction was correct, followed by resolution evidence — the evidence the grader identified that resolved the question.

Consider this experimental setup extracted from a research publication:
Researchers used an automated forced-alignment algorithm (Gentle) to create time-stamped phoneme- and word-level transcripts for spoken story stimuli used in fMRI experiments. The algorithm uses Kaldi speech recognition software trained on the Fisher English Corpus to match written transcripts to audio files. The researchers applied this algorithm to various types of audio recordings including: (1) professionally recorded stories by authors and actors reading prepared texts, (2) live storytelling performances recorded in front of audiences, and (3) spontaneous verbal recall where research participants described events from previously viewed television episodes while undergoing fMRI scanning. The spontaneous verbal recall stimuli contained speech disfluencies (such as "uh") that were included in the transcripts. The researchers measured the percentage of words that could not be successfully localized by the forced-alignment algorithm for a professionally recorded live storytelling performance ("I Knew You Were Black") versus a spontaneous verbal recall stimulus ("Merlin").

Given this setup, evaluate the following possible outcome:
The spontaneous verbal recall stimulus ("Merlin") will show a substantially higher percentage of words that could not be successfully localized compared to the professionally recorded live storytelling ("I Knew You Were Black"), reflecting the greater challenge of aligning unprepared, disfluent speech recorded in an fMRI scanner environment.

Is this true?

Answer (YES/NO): YES